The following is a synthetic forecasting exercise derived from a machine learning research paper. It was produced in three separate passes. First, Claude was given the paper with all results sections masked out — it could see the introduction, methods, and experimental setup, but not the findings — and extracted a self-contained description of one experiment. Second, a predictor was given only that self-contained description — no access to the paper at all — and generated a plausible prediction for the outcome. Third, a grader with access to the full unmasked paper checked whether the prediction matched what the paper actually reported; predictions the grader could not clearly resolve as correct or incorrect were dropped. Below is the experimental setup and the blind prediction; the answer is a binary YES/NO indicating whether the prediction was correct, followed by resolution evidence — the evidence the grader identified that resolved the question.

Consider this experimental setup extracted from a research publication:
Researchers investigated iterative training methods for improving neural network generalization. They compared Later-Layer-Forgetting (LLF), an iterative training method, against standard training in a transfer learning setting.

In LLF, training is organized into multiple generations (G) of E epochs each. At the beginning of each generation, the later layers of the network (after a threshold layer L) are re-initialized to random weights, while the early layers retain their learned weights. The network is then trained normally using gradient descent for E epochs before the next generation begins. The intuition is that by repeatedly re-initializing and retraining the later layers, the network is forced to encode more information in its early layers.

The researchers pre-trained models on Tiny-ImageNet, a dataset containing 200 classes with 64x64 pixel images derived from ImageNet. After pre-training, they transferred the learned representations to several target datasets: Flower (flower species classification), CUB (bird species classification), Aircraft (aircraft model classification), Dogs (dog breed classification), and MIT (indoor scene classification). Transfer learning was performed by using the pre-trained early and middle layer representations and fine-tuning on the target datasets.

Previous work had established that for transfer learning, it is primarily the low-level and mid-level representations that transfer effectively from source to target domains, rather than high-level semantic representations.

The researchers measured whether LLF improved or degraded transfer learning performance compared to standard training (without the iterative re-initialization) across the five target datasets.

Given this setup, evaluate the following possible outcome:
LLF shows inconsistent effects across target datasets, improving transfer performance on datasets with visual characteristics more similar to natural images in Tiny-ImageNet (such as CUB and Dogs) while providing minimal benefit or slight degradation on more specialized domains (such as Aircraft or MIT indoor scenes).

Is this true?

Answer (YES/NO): NO